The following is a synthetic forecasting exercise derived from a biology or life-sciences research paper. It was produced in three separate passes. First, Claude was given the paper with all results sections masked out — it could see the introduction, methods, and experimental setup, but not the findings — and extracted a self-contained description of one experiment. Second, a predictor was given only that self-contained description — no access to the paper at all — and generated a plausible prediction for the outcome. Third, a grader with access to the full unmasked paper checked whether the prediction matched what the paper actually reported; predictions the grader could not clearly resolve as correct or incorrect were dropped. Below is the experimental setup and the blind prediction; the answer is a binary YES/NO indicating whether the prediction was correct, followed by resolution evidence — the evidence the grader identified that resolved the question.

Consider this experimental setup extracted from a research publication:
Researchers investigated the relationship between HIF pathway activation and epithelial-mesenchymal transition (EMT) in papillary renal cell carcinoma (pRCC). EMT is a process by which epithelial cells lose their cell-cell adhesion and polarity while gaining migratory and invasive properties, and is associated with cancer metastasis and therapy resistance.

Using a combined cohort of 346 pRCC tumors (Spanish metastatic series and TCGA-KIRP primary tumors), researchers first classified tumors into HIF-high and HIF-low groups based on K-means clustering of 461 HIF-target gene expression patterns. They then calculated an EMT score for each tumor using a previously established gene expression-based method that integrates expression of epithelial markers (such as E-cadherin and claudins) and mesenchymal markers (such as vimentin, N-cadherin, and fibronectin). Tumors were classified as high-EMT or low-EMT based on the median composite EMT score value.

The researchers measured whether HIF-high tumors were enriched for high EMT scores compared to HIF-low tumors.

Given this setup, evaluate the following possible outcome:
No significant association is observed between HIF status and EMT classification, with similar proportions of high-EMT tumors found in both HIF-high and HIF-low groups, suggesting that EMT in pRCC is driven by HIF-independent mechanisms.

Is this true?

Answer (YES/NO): NO